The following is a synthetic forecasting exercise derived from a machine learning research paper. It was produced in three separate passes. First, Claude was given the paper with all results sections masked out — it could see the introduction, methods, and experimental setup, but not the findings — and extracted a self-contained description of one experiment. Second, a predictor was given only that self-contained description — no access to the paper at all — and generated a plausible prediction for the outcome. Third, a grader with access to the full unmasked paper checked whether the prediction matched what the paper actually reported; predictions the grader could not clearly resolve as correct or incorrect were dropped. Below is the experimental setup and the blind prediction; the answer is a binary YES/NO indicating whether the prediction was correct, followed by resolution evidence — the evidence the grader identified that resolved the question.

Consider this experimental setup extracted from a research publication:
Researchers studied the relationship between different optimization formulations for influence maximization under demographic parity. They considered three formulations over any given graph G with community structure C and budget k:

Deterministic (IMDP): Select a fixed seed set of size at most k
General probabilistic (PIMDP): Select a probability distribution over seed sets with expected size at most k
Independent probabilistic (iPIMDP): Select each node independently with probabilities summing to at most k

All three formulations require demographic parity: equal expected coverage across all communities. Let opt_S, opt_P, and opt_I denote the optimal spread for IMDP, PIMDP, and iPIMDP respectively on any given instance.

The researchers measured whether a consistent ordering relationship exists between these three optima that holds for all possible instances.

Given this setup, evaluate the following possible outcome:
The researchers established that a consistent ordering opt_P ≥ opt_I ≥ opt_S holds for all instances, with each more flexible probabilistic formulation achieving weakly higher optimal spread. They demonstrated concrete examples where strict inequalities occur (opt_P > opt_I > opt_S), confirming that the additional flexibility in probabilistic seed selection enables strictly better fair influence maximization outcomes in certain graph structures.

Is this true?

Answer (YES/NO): YES